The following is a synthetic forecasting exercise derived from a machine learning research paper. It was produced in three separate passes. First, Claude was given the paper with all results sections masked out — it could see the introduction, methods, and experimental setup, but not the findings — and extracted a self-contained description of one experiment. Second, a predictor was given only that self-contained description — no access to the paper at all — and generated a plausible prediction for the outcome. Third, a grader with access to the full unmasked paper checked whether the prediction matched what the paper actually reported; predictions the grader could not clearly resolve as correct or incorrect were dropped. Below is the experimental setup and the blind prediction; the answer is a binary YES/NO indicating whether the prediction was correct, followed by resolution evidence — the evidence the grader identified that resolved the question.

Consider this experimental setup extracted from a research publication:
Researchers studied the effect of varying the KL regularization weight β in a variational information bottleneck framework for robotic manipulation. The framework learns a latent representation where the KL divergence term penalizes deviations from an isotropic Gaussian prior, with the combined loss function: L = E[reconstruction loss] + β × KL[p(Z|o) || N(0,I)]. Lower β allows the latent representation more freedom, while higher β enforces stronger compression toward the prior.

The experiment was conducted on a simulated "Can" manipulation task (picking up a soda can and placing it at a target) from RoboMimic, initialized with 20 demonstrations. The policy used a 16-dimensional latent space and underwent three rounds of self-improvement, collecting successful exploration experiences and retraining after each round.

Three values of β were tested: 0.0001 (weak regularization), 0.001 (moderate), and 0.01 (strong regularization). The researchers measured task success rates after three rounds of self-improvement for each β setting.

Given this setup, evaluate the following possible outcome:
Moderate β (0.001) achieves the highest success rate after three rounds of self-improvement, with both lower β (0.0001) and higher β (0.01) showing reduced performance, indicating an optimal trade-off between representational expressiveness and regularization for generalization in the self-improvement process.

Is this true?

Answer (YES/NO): YES